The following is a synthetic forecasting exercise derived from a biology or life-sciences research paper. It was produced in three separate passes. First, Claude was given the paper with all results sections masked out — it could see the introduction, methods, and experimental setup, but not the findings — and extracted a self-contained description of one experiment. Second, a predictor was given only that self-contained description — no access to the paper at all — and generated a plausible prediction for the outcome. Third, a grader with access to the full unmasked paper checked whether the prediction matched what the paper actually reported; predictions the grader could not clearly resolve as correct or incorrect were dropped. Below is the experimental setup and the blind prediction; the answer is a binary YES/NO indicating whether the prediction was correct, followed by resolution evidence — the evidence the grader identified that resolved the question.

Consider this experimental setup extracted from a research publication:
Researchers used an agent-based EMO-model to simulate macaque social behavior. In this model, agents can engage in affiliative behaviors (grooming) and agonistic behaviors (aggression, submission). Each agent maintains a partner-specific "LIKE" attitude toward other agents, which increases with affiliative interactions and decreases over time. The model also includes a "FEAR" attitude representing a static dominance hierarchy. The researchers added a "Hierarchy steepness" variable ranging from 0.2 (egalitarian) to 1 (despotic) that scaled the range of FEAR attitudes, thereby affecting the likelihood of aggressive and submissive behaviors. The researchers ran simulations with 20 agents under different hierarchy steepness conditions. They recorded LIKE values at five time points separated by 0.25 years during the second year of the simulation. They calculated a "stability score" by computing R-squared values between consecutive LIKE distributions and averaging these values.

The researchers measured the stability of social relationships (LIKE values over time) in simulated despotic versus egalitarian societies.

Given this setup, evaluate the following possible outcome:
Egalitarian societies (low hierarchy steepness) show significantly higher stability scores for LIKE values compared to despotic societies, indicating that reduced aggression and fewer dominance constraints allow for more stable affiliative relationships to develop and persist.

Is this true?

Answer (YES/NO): NO